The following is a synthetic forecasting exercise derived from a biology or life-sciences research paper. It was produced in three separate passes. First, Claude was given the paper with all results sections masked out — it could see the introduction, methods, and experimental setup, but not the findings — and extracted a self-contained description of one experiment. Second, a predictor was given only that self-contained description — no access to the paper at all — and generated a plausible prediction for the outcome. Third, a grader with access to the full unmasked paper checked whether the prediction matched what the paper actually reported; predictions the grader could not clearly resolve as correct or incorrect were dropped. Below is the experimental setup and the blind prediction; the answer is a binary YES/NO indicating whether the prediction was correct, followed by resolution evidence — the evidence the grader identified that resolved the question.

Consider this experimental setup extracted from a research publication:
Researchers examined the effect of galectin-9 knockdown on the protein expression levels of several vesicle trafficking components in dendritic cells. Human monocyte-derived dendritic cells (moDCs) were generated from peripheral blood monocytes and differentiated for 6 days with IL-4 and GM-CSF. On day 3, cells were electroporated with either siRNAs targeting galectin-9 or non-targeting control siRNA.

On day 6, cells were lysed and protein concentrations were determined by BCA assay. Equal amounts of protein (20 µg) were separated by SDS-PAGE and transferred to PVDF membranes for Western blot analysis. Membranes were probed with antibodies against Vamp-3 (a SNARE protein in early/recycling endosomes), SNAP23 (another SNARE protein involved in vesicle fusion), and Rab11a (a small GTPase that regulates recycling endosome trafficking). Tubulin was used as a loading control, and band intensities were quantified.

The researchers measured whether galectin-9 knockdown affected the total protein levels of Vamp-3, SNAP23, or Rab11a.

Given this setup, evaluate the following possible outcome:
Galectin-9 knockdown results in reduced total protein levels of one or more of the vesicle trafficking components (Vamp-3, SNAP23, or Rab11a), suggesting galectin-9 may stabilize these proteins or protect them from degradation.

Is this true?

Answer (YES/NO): YES